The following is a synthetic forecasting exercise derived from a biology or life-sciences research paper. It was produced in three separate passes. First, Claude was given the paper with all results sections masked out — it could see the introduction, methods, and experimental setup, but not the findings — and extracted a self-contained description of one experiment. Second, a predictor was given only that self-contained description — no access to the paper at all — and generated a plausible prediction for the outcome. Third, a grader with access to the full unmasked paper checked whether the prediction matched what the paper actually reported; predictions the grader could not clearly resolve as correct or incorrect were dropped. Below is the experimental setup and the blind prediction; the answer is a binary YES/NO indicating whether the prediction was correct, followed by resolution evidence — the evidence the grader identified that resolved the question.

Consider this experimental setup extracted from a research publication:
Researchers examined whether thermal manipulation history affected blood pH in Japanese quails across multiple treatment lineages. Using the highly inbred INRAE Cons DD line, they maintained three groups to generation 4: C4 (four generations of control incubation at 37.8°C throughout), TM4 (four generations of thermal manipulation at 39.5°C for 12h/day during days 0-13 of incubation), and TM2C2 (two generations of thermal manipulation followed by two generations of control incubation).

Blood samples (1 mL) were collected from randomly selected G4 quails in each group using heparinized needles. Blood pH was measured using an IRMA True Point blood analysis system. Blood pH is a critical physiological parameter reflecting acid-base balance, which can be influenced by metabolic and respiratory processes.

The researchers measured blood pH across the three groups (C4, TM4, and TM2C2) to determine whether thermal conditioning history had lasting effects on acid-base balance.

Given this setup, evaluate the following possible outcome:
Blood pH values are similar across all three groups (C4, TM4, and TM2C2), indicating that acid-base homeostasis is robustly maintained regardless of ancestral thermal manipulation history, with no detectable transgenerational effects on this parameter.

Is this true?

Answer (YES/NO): YES